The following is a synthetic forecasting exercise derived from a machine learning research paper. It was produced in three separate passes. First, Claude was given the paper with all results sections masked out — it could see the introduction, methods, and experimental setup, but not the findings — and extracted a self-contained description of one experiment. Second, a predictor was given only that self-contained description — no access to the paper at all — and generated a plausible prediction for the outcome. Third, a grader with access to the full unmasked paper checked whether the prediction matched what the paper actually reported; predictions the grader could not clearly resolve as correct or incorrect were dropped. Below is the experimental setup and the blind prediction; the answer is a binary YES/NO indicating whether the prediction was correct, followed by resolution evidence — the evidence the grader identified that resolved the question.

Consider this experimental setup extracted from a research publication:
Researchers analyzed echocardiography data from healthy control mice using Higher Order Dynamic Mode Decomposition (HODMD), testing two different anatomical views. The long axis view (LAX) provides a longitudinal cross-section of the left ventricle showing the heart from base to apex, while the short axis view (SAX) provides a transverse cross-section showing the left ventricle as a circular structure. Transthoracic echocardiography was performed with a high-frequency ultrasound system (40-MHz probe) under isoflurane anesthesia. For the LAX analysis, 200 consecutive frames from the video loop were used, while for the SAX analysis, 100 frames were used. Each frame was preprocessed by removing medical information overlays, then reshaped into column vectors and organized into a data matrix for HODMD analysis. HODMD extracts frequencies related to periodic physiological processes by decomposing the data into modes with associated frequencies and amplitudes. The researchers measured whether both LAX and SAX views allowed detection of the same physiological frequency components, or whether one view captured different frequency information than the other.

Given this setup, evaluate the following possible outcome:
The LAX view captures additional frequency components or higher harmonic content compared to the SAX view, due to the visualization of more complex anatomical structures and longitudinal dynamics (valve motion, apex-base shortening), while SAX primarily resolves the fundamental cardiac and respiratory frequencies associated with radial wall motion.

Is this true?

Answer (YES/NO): NO